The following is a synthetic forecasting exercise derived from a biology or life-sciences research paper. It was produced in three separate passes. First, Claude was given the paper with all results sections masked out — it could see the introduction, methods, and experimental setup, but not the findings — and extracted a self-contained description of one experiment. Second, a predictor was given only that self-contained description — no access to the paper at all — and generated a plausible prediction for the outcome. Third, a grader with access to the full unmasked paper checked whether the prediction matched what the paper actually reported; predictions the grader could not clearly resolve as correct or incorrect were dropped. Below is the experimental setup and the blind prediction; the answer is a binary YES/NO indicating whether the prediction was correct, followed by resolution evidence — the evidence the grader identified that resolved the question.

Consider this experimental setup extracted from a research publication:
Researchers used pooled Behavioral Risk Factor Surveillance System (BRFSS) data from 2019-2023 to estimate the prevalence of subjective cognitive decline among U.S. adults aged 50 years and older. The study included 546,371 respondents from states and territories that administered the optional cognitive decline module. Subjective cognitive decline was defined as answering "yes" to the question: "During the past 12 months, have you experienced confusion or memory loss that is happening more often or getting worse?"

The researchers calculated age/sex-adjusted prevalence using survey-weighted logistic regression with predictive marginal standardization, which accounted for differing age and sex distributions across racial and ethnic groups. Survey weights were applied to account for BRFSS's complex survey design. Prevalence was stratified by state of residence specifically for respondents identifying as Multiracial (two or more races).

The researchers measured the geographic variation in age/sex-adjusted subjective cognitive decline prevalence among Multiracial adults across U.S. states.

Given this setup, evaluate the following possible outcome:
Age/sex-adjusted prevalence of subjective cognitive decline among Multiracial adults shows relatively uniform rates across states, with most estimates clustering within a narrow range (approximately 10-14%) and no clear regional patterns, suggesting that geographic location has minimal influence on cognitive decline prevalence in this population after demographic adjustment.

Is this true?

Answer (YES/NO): NO